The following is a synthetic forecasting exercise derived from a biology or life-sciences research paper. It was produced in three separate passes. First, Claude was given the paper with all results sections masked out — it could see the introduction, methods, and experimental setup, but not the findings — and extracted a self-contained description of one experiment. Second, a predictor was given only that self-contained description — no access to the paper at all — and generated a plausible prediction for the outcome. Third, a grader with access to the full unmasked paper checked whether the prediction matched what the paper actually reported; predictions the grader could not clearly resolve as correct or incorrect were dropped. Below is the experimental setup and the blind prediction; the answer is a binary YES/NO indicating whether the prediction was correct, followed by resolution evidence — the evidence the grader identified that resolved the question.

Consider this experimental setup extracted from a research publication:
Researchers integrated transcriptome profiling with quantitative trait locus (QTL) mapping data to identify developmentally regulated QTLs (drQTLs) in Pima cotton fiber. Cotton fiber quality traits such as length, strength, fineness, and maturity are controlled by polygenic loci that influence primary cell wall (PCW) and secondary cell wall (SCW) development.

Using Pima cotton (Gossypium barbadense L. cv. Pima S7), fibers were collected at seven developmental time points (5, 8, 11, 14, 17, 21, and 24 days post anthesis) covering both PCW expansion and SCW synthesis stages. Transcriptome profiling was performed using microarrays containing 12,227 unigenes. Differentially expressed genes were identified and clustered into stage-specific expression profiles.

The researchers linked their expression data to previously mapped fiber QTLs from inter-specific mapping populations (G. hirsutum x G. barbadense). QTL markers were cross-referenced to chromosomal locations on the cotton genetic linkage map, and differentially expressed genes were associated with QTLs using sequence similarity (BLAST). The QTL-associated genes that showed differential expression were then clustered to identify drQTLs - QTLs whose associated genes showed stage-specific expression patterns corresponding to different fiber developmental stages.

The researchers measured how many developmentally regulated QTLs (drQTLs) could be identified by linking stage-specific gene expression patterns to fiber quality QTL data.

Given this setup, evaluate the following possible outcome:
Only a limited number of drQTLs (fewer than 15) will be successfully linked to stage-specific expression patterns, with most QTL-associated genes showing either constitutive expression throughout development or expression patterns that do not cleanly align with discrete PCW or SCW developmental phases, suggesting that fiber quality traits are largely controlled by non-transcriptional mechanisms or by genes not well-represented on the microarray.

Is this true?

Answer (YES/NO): NO